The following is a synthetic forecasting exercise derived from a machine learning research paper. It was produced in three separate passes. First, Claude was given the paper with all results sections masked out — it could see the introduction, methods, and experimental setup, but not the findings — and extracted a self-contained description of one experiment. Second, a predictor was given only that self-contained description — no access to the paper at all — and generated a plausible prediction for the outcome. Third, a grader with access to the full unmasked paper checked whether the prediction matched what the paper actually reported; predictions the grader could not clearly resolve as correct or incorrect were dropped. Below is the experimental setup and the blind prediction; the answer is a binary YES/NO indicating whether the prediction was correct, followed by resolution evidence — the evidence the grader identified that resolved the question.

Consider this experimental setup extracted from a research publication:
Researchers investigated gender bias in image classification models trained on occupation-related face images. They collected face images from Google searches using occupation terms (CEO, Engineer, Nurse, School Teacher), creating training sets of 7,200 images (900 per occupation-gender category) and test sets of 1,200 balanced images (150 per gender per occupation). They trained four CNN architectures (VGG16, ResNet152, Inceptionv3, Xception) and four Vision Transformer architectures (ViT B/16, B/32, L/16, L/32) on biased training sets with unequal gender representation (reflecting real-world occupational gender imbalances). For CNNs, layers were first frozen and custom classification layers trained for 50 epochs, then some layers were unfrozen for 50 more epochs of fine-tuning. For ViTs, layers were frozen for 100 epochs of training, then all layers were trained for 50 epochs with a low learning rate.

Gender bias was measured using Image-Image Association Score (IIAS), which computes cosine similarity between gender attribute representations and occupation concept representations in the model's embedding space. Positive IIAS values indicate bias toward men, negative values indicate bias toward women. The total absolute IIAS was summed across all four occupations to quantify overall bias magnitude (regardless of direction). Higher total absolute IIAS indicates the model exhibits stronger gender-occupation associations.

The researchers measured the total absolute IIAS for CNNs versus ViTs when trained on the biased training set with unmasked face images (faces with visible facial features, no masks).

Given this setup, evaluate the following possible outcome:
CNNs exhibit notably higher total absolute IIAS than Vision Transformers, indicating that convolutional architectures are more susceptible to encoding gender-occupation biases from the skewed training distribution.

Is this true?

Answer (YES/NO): NO